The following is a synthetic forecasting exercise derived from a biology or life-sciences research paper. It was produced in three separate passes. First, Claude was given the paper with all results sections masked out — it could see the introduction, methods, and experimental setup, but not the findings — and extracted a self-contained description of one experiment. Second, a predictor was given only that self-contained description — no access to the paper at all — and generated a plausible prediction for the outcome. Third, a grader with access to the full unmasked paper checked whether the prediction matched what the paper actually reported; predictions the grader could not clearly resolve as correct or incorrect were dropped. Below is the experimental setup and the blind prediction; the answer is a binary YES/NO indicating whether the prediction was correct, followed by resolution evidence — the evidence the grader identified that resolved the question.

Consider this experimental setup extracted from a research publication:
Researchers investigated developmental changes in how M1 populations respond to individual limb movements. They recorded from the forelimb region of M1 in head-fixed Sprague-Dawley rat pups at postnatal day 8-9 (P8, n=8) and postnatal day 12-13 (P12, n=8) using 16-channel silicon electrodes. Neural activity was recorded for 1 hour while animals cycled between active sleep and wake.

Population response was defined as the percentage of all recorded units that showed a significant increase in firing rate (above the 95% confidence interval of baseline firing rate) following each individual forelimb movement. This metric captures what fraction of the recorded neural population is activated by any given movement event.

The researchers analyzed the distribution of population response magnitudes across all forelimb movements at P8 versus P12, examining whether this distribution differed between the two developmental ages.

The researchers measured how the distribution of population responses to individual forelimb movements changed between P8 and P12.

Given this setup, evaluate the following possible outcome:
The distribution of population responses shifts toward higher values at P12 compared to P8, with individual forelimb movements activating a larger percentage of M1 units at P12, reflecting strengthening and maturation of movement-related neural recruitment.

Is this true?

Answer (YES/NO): NO